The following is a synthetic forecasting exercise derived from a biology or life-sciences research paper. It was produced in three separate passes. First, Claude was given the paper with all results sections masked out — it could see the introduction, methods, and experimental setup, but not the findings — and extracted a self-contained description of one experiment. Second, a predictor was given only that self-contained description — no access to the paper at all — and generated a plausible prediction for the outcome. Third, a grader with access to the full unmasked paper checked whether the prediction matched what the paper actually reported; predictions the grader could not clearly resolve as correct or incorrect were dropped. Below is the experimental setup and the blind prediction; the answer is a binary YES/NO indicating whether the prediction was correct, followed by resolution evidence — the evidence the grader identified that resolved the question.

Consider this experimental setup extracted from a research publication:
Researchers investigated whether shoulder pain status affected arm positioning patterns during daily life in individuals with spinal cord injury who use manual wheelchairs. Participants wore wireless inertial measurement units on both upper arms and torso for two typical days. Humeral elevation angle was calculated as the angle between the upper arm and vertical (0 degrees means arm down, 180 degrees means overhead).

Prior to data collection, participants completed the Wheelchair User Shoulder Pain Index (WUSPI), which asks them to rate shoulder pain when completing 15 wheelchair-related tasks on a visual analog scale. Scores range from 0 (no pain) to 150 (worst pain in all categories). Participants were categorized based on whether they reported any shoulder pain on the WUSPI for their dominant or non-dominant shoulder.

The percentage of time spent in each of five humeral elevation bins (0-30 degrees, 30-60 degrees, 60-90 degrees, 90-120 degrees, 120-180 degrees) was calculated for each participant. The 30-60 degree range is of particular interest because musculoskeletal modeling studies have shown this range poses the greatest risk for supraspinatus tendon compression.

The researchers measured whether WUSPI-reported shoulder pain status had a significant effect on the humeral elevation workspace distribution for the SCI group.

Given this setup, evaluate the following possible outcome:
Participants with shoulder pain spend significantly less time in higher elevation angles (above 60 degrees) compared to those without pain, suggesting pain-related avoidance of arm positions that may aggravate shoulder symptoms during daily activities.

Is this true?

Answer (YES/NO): NO